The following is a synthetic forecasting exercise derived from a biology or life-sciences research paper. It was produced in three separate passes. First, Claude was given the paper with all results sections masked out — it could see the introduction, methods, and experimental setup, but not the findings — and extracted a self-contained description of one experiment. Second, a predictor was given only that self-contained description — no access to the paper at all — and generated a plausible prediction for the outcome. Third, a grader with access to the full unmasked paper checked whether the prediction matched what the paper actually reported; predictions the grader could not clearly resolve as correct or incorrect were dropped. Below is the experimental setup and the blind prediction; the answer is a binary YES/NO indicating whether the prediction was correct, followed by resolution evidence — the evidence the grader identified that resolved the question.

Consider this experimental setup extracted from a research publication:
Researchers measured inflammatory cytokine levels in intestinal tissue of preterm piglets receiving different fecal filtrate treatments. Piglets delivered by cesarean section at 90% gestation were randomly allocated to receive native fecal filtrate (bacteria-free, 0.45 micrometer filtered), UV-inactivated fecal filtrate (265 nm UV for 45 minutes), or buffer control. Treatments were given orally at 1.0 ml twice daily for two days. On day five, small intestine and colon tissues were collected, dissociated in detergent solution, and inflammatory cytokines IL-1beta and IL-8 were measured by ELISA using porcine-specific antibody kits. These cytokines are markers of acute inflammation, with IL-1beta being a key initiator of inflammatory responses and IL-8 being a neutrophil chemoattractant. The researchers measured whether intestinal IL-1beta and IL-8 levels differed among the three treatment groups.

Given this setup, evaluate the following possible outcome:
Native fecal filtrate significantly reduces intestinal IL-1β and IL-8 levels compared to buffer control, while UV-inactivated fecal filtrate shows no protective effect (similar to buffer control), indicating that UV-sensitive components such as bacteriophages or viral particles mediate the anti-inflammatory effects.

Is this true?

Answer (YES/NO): YES